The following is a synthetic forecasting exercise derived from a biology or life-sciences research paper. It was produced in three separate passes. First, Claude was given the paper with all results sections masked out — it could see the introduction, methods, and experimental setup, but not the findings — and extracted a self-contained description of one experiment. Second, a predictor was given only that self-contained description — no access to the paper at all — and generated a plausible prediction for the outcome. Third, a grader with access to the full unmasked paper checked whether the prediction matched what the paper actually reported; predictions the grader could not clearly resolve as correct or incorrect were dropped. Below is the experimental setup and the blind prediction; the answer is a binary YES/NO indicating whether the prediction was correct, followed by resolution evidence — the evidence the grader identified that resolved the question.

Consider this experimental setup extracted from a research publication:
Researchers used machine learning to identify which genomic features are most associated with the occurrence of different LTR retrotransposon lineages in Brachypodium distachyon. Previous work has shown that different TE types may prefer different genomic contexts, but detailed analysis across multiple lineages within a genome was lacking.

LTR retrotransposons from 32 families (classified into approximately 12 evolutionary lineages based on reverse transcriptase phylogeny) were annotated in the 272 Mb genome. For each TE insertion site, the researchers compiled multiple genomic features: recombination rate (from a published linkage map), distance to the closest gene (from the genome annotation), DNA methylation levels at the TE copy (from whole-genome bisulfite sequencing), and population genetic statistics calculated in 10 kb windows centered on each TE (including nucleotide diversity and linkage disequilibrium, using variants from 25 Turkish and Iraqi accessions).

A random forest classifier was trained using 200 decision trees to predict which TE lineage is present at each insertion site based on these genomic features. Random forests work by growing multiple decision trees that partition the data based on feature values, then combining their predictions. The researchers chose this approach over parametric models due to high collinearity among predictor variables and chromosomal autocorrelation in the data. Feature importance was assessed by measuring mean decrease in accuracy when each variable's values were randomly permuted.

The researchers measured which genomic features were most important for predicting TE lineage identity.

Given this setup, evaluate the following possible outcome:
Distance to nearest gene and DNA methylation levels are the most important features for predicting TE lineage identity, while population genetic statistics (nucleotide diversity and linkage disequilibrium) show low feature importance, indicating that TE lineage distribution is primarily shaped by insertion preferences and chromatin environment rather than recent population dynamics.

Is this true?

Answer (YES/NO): NO